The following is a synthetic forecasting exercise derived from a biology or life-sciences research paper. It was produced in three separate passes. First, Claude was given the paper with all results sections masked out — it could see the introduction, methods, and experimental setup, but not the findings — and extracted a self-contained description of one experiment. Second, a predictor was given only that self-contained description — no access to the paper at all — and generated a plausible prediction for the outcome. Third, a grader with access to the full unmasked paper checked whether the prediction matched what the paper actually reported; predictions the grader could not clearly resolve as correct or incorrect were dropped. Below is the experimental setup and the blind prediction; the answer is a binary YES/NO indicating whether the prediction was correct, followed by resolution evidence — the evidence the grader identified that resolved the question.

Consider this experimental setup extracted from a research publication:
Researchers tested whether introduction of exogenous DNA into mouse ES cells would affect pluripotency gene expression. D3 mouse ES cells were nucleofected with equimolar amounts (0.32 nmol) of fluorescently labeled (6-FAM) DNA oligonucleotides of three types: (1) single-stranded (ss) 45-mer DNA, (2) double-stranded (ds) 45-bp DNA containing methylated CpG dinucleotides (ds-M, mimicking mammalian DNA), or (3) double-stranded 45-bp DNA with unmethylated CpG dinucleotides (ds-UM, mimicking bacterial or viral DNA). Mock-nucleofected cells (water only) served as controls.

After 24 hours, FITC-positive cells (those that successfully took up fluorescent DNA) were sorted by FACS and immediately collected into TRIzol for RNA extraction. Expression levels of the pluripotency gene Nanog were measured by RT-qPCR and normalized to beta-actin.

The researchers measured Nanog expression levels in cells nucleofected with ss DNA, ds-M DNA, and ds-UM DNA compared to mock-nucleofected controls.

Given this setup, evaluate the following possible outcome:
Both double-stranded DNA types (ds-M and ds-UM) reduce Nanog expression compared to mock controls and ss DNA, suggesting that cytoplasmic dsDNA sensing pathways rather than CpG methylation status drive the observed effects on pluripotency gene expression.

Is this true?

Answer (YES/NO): YES